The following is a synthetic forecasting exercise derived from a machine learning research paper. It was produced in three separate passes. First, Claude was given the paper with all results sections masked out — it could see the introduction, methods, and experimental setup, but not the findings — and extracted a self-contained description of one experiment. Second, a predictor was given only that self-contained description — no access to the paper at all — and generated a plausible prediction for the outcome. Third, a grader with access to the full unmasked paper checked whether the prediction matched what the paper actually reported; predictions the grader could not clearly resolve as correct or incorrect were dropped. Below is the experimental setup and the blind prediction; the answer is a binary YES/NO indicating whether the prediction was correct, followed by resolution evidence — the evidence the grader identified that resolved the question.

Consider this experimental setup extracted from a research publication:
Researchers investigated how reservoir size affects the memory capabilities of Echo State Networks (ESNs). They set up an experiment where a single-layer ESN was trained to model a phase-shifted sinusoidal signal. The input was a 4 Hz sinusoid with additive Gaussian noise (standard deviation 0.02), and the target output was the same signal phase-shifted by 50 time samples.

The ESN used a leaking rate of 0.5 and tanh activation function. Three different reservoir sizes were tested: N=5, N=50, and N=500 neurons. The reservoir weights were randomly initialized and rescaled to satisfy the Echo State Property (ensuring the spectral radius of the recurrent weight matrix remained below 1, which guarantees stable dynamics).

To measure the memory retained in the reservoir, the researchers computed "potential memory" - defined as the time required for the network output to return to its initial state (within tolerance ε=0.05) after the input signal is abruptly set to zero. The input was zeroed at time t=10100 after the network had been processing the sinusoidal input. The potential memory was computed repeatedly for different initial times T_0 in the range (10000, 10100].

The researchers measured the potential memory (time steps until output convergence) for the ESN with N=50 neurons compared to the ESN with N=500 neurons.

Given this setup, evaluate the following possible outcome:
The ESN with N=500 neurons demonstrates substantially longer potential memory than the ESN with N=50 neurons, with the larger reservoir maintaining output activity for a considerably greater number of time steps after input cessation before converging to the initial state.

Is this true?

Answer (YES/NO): NO